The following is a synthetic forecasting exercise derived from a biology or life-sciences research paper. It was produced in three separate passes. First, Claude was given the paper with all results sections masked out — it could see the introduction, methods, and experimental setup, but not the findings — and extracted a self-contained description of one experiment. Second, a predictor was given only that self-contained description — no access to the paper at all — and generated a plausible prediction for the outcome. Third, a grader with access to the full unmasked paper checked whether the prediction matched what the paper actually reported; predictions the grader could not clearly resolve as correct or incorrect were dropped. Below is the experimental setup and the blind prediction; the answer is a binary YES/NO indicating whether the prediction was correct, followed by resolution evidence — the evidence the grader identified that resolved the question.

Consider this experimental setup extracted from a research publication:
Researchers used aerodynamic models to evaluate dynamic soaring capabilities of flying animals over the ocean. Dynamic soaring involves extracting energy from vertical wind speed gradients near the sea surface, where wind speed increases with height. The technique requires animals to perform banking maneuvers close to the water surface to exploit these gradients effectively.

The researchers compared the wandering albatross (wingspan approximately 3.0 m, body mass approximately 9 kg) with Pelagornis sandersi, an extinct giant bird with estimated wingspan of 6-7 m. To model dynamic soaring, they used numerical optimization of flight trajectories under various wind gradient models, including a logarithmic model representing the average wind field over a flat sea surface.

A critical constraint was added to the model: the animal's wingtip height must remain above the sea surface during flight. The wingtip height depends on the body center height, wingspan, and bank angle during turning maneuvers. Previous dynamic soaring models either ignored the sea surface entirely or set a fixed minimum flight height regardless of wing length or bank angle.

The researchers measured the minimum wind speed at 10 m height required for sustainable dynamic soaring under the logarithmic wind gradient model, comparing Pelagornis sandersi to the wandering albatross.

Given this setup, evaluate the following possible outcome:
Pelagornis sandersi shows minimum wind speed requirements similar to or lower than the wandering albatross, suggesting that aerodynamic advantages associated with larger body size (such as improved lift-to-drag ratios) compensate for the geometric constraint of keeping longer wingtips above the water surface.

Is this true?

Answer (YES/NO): NO